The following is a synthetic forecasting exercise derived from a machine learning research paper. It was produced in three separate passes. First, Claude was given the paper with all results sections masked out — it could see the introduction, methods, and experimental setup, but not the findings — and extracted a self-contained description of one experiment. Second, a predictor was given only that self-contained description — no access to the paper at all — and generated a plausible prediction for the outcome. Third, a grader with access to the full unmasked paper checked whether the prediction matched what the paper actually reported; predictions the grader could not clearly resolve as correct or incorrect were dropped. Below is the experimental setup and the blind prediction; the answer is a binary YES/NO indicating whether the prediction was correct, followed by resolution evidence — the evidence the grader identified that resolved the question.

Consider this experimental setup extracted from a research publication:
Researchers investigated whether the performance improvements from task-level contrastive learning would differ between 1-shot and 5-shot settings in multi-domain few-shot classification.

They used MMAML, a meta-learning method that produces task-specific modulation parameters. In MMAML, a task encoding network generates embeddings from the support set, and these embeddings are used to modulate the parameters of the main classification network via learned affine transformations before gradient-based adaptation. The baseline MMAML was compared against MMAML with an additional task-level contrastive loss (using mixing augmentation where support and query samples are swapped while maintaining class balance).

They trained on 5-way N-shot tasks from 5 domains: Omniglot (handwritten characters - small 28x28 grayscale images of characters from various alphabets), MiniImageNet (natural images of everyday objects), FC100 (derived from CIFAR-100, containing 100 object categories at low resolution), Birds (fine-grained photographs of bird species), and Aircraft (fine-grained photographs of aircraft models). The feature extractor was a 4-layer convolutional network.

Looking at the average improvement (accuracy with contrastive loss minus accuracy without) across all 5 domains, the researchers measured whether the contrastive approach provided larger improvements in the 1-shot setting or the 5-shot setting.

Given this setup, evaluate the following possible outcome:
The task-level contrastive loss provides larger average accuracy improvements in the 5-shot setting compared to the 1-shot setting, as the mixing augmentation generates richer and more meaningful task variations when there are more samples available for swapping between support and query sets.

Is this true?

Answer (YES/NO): YES